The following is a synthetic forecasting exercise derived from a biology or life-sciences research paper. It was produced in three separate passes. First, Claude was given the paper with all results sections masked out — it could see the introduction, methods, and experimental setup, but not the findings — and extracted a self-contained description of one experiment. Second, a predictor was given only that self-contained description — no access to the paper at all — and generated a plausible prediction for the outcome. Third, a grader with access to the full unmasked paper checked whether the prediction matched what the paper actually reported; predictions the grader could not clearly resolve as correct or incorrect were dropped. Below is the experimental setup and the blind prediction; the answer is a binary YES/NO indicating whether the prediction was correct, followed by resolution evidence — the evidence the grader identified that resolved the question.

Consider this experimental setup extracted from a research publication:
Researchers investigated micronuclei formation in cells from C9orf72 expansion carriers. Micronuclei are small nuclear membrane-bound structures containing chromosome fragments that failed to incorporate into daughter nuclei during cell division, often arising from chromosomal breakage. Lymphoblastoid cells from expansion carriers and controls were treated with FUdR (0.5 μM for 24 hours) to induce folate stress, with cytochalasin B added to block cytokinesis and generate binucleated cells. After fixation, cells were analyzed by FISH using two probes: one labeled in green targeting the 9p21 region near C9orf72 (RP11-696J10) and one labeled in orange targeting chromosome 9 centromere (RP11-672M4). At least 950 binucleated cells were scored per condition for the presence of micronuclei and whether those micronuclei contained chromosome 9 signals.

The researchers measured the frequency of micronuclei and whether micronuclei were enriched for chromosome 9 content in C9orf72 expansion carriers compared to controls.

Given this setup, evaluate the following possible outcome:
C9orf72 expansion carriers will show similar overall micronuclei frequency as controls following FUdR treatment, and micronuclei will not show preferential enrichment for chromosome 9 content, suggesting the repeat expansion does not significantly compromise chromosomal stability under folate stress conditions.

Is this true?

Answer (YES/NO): NO